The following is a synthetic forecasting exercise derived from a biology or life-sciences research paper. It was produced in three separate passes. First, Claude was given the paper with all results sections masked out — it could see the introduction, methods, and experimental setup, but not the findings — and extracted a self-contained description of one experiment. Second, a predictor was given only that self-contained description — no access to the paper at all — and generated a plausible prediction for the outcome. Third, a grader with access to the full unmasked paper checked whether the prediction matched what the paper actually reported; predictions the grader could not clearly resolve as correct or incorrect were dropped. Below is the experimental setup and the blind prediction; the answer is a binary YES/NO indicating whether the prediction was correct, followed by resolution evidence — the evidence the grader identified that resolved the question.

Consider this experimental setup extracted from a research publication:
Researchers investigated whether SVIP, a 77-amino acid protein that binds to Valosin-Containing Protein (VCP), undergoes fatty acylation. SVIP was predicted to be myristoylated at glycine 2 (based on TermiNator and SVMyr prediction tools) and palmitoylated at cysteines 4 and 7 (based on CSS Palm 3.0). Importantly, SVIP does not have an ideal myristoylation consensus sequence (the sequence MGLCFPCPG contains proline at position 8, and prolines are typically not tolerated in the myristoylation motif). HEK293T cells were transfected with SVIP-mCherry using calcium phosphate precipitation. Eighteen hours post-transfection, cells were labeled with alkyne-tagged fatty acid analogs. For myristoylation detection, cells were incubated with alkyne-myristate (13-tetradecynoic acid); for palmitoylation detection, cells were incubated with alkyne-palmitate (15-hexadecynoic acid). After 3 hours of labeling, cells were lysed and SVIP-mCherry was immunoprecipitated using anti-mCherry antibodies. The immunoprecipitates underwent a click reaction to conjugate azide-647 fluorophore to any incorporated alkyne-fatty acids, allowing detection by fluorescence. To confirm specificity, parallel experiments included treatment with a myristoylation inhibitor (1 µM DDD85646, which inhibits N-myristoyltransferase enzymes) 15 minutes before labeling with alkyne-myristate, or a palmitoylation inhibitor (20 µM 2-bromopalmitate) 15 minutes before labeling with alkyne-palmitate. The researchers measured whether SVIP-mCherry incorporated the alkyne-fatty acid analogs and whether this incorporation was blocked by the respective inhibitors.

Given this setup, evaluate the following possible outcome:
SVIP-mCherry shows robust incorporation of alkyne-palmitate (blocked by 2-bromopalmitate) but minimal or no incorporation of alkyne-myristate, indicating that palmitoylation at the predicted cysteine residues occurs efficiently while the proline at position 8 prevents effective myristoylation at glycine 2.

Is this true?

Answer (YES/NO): NO